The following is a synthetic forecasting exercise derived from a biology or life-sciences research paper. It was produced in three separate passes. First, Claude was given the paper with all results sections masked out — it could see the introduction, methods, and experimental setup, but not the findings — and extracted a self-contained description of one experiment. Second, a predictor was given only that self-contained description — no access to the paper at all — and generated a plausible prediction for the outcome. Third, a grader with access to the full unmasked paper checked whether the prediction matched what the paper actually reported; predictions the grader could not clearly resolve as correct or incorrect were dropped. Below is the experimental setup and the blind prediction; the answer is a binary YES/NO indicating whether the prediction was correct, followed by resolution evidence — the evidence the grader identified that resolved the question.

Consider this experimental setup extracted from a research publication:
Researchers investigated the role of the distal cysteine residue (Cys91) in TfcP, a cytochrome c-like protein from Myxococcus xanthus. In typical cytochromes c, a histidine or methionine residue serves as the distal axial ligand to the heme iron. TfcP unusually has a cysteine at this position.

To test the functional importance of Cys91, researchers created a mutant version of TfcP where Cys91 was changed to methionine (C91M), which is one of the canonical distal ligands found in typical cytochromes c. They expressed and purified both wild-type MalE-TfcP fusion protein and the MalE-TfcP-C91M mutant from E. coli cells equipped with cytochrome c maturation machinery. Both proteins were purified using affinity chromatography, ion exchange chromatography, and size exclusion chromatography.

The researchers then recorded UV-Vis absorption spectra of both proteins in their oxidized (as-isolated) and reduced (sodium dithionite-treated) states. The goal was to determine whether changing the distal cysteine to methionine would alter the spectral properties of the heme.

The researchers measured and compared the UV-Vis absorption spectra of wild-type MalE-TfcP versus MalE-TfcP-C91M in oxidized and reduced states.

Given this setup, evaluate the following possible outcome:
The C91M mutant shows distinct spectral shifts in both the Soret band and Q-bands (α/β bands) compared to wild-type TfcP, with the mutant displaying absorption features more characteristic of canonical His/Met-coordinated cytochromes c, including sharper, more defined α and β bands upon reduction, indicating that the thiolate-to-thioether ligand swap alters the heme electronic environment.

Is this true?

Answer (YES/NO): NO